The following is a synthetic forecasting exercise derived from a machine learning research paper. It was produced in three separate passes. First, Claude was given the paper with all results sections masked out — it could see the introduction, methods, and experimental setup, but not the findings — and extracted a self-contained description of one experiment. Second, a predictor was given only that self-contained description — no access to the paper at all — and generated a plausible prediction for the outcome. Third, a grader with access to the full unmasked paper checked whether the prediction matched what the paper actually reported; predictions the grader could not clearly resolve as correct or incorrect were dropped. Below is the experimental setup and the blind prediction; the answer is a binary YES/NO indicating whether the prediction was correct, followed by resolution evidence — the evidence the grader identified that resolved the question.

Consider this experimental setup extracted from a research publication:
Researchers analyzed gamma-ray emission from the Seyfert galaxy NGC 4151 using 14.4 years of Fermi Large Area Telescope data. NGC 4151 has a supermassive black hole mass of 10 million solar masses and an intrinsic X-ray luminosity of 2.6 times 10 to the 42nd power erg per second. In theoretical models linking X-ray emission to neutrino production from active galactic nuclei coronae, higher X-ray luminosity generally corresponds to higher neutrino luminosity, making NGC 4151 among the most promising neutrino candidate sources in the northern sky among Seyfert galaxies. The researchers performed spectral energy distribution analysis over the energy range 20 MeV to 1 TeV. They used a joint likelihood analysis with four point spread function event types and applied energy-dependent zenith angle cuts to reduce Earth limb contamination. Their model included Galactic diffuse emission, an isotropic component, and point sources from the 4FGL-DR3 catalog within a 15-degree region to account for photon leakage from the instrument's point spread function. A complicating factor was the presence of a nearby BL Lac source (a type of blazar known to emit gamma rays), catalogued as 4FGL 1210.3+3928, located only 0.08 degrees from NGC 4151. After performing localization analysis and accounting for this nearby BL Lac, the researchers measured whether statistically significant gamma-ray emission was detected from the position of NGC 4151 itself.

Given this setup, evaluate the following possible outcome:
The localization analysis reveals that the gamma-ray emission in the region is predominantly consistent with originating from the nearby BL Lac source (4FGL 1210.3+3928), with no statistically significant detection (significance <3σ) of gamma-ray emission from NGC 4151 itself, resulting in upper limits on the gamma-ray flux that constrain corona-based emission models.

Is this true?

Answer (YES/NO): YES